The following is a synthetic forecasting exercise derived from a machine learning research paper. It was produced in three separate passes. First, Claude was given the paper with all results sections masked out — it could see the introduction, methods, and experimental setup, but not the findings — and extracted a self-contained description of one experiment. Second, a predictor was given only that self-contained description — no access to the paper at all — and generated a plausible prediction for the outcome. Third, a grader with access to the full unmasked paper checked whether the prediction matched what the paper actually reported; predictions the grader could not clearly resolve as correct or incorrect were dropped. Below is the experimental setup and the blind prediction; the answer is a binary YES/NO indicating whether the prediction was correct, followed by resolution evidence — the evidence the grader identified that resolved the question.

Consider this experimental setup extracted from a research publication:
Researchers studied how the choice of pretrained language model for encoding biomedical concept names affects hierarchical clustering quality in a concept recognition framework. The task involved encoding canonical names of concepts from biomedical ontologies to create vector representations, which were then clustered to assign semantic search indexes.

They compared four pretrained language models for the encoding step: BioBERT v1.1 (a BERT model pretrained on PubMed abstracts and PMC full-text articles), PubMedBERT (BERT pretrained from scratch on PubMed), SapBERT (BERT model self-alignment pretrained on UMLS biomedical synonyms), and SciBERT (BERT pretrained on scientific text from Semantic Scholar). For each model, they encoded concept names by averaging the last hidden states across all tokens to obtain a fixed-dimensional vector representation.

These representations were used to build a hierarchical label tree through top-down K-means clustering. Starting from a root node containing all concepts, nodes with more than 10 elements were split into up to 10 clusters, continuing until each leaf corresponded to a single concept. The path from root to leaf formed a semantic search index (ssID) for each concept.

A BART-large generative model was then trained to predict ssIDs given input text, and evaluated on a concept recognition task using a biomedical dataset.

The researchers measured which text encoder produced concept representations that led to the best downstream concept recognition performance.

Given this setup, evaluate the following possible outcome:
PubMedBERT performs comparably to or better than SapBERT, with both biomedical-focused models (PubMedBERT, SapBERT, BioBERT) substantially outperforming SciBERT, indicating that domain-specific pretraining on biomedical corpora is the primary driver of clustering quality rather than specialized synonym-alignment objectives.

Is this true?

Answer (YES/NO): NO